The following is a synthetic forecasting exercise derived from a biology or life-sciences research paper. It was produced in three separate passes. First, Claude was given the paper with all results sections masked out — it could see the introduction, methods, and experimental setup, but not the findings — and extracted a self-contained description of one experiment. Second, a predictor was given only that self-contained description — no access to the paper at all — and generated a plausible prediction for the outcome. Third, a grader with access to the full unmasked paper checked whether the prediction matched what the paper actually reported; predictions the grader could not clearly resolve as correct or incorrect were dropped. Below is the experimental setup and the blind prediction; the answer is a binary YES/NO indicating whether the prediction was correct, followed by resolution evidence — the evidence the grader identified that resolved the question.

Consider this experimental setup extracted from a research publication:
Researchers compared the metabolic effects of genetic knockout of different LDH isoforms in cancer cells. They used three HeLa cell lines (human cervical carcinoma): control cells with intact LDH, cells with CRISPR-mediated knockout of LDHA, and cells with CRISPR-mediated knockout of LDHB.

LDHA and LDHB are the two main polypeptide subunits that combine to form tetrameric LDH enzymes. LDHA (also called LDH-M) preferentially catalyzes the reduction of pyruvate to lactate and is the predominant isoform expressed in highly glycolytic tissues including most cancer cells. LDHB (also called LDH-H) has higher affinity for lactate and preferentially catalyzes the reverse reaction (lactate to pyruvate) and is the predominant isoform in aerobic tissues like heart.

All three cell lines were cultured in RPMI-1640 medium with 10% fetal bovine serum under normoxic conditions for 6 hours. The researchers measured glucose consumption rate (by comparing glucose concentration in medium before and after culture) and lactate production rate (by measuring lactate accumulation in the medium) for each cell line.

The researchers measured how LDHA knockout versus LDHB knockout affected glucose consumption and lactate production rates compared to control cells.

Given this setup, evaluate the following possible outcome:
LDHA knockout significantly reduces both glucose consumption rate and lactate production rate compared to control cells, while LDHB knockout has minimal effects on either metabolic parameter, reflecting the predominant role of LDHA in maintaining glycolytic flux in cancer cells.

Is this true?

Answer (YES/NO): NO